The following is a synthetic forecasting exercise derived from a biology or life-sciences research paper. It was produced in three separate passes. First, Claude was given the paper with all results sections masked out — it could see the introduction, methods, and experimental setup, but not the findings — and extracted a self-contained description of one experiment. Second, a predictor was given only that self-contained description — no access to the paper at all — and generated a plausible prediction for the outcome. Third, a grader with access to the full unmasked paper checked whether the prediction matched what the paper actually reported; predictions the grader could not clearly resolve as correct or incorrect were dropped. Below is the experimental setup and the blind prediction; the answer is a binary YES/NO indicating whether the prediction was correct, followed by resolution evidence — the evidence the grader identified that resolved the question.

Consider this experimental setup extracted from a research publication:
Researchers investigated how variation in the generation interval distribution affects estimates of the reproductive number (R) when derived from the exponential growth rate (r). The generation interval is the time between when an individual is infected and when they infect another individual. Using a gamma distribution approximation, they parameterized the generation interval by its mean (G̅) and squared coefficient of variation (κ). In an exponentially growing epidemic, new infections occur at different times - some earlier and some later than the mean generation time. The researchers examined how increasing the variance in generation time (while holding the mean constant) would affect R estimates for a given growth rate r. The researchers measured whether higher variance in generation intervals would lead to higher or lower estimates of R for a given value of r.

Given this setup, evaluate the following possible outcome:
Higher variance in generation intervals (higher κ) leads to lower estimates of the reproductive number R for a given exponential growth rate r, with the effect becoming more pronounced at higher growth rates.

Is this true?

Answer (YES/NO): YES